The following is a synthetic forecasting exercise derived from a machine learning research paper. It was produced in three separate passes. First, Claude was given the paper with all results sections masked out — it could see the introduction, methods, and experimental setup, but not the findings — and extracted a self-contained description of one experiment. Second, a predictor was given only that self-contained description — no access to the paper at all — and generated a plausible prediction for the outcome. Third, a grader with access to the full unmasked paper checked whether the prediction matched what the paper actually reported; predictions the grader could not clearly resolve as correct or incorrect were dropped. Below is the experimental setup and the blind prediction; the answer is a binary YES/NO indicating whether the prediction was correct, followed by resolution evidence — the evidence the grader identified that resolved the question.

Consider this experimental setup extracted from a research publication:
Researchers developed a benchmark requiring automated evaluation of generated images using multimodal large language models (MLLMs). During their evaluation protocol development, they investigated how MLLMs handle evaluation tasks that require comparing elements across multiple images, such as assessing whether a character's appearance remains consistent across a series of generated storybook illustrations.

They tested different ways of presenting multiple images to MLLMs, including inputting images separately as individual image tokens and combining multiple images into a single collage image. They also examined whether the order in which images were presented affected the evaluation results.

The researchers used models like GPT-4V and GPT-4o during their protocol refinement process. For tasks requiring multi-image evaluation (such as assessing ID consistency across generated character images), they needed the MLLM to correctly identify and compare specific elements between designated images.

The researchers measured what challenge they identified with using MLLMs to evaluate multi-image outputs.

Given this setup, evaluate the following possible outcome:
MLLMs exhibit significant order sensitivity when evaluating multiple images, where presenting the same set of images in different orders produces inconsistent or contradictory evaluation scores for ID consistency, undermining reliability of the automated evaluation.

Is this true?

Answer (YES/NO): YES